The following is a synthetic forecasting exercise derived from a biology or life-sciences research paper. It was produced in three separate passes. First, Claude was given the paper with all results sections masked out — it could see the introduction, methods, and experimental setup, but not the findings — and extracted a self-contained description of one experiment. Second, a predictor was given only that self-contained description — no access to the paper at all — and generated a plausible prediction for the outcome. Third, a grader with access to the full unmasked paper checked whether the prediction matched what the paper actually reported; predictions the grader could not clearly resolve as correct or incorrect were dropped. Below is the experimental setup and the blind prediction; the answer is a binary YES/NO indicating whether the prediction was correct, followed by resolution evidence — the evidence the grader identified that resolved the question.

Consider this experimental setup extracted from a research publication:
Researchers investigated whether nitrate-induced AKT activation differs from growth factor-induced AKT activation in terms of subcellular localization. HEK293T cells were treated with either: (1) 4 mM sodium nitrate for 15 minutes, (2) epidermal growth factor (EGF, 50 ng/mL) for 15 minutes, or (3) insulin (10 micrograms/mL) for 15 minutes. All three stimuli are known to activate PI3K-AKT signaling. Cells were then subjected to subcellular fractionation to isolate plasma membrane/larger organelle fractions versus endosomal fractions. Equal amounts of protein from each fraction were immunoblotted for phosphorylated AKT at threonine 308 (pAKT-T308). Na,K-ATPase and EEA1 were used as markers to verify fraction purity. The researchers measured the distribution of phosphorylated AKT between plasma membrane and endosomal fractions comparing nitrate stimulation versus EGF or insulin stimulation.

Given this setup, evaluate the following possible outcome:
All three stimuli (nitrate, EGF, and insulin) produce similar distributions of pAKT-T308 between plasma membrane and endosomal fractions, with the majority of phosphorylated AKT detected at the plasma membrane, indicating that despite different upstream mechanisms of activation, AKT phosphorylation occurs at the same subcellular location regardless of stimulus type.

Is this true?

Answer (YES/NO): NO